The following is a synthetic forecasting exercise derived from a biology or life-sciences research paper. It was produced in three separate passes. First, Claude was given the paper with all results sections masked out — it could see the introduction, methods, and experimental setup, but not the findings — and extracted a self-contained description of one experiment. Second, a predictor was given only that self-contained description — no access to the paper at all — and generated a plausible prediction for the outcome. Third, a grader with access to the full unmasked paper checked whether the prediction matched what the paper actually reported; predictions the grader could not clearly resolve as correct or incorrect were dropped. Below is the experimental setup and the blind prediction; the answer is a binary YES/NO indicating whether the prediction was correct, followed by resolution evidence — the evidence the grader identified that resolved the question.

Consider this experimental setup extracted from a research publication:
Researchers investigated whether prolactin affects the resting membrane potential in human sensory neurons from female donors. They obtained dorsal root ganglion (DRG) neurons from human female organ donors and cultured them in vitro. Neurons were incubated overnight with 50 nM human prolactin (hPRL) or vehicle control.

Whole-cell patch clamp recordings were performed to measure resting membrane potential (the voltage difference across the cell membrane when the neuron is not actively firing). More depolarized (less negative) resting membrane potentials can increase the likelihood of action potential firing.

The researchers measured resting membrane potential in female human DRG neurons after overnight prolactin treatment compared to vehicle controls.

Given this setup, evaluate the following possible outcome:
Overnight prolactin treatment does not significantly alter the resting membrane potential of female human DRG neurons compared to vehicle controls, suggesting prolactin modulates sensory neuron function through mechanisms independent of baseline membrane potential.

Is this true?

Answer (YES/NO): YES